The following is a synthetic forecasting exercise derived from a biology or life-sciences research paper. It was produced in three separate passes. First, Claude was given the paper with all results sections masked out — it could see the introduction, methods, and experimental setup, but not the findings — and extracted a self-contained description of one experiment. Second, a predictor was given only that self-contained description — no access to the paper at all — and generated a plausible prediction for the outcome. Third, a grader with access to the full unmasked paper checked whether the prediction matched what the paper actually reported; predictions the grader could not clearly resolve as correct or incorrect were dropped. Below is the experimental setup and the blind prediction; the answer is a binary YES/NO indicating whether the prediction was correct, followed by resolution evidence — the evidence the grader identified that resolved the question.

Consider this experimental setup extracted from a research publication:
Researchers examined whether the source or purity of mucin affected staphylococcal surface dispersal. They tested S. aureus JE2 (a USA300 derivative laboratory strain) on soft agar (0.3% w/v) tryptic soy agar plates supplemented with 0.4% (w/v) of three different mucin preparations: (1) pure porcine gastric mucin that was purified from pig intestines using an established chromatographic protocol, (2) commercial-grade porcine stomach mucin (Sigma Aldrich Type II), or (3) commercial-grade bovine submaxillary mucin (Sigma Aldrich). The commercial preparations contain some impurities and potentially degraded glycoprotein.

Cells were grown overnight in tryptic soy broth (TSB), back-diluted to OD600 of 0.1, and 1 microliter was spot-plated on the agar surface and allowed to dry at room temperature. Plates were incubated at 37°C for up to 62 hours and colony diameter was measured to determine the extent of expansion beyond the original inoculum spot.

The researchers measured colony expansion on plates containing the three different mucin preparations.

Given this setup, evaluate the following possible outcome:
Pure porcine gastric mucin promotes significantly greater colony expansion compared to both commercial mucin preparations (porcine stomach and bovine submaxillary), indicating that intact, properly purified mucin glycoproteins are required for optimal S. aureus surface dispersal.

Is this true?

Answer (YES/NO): NO